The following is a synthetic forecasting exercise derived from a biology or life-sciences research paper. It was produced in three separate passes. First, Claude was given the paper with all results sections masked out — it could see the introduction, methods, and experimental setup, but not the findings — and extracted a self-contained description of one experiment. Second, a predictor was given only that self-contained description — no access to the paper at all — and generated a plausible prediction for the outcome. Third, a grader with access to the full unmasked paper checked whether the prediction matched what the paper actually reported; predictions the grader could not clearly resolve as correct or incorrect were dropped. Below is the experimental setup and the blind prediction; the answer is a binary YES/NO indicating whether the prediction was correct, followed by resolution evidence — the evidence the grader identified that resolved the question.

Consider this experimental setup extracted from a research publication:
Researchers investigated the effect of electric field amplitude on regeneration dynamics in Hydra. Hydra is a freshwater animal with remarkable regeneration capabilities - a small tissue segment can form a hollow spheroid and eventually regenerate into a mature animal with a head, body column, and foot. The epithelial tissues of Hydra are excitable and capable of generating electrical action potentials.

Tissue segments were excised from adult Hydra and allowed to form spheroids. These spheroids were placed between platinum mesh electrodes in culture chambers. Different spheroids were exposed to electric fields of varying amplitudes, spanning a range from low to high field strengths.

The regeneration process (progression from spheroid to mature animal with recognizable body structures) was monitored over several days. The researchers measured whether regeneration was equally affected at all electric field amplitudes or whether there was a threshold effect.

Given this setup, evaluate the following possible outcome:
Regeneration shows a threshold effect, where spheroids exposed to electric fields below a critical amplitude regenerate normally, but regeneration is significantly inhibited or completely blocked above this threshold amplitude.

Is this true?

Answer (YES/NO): YES